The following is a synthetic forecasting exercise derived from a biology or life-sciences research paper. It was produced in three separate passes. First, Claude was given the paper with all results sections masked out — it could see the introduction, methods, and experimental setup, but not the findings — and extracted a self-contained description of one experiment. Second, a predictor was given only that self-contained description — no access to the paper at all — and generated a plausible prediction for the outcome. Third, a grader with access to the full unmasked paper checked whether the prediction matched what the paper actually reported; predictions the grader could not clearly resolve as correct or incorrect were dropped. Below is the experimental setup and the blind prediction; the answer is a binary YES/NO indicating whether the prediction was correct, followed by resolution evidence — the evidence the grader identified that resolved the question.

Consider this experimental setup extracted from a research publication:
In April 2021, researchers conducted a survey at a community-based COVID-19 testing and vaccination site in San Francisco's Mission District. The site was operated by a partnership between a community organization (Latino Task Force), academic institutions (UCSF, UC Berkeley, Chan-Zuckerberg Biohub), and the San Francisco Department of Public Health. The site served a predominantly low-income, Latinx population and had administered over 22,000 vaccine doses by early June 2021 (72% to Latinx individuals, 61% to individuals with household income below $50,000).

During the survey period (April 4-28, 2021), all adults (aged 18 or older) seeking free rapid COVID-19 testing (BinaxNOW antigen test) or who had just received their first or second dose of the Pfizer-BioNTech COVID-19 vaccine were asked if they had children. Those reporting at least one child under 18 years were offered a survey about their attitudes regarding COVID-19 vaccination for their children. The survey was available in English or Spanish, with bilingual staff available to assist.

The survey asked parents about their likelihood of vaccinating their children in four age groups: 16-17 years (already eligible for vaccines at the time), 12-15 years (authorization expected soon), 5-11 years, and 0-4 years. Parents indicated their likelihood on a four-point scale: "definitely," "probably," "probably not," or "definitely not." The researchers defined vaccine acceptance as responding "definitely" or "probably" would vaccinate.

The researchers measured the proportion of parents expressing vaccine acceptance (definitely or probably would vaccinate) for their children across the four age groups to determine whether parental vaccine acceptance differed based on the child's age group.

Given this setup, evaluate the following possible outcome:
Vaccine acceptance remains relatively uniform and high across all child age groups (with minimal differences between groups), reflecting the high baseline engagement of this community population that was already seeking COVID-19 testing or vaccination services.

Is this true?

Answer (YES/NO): NO